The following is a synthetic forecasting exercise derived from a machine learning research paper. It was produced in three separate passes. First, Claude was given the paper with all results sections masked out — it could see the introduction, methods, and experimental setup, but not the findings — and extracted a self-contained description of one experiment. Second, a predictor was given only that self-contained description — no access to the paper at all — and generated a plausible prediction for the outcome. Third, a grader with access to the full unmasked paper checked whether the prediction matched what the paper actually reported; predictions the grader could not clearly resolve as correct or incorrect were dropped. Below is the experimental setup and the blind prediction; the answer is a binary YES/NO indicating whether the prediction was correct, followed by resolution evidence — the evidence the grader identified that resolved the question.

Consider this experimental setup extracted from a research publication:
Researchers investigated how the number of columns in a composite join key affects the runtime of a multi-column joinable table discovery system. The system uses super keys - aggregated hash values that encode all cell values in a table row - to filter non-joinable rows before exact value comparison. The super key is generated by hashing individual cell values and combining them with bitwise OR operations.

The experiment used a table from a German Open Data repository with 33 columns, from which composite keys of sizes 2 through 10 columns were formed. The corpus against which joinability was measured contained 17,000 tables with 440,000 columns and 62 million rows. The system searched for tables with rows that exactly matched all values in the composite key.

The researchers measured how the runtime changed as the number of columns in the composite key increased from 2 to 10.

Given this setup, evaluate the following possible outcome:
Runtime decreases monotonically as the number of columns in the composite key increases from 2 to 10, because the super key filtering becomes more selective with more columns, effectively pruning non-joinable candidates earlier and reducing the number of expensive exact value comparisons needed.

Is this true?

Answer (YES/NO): YES